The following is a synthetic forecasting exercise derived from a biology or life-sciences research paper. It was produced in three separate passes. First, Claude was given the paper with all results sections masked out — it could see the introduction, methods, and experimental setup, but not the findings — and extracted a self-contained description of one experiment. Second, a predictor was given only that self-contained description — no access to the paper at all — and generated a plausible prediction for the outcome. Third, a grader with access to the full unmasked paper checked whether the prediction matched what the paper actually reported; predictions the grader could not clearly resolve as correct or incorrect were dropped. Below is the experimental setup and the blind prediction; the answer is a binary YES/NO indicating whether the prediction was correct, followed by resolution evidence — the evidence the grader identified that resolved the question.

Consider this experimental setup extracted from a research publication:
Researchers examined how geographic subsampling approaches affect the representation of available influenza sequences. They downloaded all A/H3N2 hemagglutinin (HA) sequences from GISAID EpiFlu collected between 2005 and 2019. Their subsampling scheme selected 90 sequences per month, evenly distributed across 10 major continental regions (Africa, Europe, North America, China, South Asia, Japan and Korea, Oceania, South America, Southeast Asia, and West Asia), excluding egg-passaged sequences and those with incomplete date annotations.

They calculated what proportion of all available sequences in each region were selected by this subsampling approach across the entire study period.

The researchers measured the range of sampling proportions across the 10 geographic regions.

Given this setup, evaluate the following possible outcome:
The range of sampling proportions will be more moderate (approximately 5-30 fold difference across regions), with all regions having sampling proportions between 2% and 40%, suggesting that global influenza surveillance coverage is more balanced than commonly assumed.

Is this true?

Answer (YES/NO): NO